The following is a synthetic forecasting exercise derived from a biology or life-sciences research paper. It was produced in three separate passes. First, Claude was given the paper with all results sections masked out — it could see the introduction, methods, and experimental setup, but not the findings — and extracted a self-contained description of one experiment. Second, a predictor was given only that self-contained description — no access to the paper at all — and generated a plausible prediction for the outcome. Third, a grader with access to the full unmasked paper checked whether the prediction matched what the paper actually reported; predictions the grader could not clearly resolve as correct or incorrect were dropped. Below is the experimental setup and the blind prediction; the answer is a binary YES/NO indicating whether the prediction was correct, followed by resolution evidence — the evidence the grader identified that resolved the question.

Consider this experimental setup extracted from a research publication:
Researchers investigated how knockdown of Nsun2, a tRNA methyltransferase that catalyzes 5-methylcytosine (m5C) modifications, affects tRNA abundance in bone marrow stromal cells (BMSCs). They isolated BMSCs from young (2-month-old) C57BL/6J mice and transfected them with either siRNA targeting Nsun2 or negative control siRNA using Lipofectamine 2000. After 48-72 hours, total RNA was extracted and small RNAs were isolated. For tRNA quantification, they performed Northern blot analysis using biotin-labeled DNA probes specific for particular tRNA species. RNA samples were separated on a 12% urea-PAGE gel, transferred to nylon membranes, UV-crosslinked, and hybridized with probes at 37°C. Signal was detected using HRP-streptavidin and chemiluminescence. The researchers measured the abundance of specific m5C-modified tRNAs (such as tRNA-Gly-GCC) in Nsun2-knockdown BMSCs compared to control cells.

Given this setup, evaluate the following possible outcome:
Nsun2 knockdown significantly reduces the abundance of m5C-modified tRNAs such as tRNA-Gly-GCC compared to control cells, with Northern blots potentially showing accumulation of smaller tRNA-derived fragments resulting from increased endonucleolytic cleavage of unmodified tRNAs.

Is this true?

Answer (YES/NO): NO